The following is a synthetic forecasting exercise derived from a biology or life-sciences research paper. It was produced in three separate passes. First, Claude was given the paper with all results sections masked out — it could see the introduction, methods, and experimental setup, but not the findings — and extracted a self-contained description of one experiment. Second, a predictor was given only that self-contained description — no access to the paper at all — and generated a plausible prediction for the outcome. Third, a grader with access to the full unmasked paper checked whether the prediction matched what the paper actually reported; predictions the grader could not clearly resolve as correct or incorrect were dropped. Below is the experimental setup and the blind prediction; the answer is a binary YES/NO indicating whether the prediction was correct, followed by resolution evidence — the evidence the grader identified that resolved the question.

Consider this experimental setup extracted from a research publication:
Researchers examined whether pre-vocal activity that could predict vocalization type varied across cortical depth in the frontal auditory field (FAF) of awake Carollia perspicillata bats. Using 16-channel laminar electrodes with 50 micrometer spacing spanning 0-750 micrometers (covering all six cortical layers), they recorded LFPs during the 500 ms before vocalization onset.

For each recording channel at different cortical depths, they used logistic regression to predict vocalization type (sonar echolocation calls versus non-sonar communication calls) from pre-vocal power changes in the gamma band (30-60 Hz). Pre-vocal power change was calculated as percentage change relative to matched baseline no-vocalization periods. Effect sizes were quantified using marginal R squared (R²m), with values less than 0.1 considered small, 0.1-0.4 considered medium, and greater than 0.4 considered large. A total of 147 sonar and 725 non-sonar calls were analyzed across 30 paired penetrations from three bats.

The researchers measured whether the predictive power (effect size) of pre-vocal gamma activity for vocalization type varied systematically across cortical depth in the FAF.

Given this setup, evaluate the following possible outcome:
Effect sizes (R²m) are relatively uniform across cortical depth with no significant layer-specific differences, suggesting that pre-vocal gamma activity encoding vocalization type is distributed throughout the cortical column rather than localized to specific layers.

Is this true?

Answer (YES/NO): NO